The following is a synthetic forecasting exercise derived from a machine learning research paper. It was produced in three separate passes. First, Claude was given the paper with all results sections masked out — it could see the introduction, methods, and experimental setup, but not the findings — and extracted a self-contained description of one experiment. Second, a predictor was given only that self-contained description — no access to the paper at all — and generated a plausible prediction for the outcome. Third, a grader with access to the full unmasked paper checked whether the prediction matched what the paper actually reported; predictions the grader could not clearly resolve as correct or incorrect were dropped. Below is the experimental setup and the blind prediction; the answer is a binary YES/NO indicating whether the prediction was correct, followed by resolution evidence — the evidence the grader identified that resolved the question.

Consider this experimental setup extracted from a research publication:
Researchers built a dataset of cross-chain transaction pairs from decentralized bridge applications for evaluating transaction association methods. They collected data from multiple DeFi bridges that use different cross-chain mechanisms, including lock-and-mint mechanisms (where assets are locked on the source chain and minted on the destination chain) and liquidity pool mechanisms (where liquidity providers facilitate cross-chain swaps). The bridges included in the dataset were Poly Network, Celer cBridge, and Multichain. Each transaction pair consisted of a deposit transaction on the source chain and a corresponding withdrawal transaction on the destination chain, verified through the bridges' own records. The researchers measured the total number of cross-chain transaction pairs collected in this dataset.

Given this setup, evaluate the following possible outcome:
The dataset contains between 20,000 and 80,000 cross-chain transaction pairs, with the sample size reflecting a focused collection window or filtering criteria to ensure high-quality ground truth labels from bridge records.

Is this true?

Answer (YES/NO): YES